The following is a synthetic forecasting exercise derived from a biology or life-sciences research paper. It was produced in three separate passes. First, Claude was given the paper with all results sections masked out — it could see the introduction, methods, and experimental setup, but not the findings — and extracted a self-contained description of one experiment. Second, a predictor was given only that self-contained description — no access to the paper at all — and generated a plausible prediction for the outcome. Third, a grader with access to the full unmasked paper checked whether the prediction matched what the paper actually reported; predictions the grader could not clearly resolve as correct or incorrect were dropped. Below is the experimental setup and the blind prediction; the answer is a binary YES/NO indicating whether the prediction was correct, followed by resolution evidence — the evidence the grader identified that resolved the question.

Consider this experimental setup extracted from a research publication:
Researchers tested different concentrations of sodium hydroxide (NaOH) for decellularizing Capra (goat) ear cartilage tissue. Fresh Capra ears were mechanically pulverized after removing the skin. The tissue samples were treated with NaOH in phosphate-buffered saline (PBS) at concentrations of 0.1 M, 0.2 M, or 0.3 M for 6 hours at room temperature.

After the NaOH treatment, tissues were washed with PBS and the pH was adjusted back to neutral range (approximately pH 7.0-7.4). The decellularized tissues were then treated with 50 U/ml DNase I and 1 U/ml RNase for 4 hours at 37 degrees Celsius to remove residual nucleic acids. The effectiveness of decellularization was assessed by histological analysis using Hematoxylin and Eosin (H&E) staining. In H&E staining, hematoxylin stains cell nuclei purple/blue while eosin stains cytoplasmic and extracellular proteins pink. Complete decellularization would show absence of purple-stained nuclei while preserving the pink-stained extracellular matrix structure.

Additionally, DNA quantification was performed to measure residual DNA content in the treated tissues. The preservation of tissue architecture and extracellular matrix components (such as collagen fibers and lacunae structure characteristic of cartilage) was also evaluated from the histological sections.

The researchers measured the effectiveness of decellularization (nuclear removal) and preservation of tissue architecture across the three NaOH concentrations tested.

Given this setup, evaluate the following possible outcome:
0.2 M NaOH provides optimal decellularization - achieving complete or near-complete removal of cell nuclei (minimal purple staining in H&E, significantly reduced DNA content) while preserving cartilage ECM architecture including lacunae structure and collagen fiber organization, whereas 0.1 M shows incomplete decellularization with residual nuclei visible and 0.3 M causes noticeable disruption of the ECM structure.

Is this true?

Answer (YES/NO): YES